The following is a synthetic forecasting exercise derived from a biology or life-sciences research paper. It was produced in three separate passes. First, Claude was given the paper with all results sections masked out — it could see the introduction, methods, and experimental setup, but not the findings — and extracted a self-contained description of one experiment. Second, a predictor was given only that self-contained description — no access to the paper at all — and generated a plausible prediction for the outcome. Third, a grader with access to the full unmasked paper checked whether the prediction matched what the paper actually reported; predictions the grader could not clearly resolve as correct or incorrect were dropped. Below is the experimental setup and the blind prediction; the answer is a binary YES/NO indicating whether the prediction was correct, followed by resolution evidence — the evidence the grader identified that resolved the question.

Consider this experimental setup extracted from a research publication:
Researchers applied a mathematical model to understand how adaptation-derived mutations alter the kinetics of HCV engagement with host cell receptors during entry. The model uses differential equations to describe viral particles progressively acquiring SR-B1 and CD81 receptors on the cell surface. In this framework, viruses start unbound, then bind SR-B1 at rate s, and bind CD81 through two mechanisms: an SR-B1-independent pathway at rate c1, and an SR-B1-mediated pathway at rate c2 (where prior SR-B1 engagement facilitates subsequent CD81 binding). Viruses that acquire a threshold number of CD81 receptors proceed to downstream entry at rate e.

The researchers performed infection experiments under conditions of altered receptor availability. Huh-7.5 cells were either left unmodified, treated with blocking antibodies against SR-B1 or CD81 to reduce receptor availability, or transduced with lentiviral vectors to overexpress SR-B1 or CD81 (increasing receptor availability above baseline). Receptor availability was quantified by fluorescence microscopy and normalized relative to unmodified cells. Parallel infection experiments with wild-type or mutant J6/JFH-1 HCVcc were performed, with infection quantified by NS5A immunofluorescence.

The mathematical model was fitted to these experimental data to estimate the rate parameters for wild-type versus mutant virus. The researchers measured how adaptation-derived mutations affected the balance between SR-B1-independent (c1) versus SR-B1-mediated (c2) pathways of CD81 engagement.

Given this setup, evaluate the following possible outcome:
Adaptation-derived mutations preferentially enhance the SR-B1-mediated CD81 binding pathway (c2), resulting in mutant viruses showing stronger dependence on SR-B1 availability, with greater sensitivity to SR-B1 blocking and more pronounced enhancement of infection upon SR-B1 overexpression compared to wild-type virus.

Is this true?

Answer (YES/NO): NO